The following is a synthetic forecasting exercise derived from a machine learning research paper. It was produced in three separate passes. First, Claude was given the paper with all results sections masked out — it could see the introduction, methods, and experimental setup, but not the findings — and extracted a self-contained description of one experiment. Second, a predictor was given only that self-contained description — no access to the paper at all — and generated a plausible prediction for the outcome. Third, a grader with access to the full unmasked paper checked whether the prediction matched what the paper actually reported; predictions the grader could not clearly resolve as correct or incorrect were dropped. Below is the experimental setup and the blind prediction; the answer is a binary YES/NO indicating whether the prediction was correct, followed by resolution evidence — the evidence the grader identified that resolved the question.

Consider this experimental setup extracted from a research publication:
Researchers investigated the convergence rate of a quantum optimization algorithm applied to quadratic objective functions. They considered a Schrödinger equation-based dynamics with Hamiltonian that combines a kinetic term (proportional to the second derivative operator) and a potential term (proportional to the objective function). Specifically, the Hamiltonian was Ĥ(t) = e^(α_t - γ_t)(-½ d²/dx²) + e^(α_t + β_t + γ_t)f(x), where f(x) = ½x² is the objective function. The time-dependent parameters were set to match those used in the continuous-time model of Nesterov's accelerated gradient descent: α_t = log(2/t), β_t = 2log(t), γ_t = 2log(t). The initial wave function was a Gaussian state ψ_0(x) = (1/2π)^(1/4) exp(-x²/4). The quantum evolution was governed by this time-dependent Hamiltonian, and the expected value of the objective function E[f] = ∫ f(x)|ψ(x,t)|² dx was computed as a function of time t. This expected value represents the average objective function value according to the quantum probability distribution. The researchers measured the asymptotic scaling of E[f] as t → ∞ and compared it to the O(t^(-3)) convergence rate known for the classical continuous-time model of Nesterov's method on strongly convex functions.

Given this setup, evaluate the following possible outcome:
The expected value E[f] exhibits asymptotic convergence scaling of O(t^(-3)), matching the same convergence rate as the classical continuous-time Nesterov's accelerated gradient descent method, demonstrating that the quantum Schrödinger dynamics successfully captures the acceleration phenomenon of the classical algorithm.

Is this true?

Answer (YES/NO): YES